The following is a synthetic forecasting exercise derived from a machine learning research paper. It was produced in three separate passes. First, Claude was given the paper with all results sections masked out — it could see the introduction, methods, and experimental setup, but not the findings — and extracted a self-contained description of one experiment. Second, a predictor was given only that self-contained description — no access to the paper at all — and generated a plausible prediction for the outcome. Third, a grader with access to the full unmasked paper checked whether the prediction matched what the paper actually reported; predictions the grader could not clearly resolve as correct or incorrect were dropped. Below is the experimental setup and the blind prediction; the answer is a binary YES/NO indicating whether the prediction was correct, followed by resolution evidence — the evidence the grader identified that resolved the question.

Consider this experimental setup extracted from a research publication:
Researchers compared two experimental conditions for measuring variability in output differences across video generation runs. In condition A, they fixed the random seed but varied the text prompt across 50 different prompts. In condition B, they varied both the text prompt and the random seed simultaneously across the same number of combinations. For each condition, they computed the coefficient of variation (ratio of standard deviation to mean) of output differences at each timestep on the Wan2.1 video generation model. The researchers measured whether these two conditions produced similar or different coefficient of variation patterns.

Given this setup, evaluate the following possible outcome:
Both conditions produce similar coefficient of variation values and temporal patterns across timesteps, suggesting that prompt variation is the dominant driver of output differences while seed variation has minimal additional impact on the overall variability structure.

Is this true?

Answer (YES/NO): YES